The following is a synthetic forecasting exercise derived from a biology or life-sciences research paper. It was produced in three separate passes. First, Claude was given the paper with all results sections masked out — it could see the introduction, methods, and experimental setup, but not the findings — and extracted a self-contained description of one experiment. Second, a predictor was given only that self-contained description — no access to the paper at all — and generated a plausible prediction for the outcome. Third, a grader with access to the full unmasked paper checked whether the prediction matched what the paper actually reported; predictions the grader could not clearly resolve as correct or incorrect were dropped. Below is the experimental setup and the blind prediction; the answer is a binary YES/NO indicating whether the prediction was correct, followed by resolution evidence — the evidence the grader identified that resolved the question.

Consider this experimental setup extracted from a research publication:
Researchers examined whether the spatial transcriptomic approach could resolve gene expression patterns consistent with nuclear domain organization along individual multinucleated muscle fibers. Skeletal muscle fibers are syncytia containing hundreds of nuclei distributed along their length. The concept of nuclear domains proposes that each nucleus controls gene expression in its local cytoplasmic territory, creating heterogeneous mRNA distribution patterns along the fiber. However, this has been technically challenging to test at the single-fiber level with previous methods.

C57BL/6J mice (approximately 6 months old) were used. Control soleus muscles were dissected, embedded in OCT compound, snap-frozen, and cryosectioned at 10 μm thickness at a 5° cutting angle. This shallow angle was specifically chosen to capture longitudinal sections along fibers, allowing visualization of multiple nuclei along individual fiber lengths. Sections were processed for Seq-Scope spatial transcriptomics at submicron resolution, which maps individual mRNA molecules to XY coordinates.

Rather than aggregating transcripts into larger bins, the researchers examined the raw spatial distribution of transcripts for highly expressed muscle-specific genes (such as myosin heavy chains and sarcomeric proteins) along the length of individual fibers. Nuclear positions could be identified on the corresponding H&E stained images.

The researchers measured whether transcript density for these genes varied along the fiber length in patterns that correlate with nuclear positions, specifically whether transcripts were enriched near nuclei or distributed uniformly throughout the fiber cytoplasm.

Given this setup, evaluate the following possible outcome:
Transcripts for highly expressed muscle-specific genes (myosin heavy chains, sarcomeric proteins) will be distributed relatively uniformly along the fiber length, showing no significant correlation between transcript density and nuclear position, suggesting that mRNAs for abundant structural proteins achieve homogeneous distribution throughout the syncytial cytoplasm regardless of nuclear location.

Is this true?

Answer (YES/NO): NO